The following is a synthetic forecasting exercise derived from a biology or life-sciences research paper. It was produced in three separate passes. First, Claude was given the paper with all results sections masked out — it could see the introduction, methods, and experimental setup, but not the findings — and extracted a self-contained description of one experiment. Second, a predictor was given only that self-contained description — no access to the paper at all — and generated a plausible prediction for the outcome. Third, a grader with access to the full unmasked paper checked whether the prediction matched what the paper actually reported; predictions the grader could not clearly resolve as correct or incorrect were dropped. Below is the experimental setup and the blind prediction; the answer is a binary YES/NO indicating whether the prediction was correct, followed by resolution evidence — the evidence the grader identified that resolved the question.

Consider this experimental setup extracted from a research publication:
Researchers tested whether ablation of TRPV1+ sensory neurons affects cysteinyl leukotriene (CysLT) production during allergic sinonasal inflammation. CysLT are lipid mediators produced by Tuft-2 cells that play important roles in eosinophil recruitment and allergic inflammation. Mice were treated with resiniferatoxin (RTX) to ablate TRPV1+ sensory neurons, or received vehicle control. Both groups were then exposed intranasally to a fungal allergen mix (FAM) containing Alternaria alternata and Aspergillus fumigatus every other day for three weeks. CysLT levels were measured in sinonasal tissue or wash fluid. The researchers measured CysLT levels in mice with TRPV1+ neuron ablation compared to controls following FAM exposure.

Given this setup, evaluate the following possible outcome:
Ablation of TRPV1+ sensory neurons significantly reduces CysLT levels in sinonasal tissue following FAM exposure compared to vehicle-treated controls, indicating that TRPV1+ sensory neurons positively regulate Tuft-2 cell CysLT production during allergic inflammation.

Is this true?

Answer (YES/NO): YES